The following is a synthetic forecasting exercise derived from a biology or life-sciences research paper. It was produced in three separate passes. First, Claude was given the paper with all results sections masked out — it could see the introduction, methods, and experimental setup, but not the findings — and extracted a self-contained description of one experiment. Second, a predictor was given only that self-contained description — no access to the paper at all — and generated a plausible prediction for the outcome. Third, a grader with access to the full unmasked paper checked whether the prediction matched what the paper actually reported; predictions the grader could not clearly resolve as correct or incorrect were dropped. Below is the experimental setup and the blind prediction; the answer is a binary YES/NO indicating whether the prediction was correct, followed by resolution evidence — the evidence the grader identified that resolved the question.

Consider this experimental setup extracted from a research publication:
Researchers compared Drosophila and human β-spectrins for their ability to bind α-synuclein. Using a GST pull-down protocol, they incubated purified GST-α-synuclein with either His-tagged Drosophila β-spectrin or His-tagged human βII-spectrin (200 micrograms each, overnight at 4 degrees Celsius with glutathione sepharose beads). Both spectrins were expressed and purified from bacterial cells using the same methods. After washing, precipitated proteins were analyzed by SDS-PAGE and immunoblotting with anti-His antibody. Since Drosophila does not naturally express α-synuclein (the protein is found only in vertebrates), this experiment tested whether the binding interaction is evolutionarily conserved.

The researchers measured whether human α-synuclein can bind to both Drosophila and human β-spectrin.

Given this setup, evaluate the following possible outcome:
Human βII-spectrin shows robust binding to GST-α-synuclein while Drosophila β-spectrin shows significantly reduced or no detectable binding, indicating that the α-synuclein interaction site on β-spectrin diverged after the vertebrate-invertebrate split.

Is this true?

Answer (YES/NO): NO